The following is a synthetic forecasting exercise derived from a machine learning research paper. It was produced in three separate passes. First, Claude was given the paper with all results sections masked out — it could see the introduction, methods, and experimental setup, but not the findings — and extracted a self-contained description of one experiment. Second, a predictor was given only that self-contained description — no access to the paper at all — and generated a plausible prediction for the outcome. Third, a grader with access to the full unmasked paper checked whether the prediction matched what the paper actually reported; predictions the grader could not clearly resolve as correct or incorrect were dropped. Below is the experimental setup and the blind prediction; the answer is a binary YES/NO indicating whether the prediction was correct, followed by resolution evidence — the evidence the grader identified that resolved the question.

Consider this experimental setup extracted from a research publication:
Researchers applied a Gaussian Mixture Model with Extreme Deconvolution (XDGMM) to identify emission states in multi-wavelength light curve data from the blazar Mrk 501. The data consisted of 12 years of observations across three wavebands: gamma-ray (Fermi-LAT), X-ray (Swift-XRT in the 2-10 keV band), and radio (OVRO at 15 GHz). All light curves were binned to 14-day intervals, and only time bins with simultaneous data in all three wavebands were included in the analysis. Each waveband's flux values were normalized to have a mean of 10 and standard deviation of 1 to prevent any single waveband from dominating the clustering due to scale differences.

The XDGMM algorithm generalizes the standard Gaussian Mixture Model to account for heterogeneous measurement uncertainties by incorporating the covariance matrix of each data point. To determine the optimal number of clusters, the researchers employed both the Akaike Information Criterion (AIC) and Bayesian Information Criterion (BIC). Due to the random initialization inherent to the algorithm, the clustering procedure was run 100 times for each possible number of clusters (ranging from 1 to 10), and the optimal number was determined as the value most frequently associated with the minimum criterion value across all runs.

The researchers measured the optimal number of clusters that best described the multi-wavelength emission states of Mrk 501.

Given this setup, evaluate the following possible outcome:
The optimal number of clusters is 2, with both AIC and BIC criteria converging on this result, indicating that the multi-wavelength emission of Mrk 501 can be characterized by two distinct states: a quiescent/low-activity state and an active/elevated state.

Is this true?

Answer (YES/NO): NO